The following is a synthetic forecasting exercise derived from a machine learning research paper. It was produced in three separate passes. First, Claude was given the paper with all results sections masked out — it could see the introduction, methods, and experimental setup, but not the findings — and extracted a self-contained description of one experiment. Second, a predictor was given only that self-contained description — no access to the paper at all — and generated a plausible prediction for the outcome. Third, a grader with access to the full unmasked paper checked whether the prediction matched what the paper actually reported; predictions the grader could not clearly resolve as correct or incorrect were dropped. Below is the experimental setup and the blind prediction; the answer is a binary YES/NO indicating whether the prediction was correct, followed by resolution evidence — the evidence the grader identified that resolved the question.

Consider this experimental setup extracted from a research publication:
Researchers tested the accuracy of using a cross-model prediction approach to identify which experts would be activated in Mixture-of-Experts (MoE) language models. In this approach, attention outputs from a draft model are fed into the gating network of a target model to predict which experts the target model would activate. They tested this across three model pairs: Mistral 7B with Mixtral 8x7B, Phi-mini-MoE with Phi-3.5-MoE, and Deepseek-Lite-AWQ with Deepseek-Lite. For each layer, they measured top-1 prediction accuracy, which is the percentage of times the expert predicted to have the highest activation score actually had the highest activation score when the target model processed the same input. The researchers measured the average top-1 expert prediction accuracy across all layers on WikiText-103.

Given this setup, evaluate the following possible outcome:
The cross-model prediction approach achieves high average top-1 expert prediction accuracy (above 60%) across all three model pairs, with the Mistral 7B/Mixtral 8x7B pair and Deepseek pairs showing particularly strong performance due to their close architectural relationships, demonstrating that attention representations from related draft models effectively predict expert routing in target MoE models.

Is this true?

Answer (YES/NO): NO